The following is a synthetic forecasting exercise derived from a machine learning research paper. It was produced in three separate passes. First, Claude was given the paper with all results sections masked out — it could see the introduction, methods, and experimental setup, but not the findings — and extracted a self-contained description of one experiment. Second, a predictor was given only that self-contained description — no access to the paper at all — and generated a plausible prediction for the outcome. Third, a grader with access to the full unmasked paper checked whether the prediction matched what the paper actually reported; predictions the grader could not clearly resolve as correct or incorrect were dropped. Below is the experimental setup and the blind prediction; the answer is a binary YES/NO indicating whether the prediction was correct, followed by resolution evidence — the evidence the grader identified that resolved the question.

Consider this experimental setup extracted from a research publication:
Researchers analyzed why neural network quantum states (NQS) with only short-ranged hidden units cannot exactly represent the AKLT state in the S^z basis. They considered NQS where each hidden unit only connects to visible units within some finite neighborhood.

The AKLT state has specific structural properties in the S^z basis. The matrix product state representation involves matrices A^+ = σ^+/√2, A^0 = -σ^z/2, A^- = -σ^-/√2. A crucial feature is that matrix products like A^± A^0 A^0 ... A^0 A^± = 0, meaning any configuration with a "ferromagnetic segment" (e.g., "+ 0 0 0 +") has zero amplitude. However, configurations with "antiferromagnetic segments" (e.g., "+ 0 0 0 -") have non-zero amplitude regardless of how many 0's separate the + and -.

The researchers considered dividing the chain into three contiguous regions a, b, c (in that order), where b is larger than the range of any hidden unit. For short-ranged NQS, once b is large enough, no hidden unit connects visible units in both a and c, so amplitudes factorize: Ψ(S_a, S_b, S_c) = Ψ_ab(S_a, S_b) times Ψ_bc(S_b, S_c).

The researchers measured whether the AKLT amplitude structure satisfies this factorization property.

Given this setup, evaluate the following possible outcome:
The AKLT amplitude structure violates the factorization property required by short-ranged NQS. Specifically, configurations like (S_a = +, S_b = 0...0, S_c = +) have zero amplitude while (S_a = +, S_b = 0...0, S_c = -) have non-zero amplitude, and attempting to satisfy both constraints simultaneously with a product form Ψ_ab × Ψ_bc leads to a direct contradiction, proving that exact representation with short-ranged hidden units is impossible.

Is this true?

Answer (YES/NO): YES